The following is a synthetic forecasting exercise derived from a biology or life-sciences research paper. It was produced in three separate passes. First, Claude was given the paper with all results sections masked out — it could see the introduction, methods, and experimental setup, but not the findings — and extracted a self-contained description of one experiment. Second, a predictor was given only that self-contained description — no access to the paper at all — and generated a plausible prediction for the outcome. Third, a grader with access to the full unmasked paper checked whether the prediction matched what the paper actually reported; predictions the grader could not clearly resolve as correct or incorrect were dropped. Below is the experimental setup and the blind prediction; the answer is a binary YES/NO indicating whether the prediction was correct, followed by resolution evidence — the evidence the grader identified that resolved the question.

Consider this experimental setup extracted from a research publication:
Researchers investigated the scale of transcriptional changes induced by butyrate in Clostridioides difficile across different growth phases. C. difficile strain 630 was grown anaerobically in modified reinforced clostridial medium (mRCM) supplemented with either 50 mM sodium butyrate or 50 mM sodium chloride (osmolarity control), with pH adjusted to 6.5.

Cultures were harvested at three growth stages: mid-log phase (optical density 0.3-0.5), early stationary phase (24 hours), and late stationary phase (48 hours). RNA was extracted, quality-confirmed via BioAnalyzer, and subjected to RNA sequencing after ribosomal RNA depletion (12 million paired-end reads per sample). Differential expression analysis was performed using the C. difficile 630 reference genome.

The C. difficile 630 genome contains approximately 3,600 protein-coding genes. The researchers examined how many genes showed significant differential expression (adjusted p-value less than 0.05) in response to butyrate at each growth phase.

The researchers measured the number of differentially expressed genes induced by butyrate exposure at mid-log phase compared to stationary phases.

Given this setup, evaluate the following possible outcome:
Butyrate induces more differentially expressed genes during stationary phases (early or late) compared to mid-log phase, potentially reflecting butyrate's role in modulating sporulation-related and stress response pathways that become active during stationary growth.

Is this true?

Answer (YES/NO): NO